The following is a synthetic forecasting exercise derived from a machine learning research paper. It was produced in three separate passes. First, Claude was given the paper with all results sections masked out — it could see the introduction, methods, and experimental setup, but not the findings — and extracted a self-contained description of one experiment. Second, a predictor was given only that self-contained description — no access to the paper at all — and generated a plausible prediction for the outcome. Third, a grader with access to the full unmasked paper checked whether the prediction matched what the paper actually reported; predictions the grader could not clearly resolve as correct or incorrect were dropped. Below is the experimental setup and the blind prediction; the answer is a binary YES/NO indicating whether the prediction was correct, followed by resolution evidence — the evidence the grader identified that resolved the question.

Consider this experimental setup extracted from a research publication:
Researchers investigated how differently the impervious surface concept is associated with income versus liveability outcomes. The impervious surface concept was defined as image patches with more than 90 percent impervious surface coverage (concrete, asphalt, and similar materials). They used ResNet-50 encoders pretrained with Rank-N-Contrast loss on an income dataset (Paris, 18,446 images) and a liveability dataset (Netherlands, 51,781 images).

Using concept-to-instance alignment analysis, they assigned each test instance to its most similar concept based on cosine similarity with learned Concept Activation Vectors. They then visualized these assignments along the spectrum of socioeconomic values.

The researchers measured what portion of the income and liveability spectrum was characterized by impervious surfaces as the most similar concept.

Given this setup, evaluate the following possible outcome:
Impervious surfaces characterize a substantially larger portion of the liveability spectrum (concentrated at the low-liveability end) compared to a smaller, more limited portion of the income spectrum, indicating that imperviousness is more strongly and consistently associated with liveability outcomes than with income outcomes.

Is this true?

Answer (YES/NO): NO